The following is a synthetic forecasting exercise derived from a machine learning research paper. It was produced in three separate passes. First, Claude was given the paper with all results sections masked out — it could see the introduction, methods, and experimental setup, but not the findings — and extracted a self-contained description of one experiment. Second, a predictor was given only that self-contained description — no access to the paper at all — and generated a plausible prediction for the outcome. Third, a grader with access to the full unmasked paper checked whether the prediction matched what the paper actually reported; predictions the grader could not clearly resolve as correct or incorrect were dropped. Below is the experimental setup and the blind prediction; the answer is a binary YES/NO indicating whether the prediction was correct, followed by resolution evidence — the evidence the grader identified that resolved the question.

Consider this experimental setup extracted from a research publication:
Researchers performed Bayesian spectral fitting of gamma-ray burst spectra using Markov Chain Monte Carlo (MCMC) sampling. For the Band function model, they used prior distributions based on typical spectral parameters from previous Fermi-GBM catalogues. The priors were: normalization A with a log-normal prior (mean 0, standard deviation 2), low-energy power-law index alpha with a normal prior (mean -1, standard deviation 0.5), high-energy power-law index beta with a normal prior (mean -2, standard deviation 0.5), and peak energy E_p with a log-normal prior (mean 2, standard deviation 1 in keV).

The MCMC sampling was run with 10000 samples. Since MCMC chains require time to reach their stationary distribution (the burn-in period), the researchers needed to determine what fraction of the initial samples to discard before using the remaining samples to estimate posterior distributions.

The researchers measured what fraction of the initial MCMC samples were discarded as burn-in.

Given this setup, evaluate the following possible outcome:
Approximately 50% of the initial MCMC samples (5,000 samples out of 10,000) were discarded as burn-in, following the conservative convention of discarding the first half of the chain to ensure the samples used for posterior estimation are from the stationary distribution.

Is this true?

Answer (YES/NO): NO